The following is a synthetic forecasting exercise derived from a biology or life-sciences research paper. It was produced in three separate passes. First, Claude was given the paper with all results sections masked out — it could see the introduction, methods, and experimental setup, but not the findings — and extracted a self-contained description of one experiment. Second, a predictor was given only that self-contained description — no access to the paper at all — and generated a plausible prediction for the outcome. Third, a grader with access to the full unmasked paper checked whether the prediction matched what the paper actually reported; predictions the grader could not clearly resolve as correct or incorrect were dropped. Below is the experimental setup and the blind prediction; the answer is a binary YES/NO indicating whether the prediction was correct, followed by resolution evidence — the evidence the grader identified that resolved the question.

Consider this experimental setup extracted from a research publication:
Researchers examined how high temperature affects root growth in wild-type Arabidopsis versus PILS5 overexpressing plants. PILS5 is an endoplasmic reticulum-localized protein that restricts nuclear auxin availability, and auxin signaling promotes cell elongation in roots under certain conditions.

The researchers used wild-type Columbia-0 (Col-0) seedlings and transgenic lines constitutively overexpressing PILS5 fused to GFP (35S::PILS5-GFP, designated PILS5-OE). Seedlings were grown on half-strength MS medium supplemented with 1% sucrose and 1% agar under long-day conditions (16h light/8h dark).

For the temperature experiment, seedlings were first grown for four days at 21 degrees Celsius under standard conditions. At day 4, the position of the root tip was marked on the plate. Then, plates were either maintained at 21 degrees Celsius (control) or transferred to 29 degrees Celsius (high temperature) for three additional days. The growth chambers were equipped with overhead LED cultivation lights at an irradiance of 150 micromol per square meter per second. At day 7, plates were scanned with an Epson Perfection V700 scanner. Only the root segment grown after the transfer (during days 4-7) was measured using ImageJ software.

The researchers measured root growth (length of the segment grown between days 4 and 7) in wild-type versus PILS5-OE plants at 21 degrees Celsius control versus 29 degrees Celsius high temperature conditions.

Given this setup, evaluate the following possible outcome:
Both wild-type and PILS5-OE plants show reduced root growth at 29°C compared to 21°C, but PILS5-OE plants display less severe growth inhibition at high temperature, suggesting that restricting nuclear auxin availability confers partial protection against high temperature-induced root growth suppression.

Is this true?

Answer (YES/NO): NO